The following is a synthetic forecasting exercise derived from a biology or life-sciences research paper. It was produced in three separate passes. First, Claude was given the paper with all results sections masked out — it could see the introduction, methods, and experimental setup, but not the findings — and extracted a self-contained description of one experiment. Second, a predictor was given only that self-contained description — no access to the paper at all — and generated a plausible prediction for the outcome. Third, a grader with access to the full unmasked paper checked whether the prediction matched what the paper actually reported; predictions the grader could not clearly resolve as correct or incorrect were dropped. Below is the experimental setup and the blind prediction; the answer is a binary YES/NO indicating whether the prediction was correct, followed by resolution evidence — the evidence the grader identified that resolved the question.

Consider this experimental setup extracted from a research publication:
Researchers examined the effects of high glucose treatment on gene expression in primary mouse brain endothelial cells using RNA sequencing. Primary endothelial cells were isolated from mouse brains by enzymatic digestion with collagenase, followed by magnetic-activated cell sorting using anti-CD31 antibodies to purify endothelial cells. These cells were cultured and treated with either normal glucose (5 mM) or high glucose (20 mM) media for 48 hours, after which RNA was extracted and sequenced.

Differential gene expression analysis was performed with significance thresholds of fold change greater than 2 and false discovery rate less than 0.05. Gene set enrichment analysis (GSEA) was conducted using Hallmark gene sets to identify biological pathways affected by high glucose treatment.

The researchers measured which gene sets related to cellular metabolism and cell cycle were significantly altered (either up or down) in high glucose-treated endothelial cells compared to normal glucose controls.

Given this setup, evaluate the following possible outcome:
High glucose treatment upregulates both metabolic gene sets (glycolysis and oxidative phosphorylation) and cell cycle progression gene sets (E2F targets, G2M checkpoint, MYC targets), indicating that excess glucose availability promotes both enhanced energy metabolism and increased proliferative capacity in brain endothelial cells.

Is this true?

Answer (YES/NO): NO